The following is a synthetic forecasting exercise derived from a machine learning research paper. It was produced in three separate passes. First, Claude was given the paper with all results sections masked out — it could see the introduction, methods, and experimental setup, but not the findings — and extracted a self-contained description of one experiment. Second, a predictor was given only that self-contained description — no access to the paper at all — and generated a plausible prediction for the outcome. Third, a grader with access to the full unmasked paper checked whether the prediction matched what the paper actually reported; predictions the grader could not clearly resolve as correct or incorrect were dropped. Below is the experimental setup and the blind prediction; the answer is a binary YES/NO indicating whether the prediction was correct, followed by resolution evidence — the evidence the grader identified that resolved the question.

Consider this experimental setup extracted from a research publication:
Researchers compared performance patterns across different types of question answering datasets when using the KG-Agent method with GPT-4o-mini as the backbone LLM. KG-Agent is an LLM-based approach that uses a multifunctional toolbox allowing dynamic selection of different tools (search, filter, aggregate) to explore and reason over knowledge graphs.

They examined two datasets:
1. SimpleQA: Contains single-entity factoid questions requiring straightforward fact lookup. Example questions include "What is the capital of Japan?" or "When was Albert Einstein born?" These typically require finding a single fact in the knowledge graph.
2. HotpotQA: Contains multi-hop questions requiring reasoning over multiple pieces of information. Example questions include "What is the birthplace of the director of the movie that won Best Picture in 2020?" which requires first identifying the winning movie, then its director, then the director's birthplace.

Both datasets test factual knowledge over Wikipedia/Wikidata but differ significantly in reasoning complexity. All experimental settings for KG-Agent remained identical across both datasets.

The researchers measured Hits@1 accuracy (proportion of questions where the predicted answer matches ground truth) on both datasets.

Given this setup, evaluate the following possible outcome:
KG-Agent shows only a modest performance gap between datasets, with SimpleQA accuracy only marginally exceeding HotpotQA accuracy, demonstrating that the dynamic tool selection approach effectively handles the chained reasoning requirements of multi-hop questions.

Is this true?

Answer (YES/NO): NO